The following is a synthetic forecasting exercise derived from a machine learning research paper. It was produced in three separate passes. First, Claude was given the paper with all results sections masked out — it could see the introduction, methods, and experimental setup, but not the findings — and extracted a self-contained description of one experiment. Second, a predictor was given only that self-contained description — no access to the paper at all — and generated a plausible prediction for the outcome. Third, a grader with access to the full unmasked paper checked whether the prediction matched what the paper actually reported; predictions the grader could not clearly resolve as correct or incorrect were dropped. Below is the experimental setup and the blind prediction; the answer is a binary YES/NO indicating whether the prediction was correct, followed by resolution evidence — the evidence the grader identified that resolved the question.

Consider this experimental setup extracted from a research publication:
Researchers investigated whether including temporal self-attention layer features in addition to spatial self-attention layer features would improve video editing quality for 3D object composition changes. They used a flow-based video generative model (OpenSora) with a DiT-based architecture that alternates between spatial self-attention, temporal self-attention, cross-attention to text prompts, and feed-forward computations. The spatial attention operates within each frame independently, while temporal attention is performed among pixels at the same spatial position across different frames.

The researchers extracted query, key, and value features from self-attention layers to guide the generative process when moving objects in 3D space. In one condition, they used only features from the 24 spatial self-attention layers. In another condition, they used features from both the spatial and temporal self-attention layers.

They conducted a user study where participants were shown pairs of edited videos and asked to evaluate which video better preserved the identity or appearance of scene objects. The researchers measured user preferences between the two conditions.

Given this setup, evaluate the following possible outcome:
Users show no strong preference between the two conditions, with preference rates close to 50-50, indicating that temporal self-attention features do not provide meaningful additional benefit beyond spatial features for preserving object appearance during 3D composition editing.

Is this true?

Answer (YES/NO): NO